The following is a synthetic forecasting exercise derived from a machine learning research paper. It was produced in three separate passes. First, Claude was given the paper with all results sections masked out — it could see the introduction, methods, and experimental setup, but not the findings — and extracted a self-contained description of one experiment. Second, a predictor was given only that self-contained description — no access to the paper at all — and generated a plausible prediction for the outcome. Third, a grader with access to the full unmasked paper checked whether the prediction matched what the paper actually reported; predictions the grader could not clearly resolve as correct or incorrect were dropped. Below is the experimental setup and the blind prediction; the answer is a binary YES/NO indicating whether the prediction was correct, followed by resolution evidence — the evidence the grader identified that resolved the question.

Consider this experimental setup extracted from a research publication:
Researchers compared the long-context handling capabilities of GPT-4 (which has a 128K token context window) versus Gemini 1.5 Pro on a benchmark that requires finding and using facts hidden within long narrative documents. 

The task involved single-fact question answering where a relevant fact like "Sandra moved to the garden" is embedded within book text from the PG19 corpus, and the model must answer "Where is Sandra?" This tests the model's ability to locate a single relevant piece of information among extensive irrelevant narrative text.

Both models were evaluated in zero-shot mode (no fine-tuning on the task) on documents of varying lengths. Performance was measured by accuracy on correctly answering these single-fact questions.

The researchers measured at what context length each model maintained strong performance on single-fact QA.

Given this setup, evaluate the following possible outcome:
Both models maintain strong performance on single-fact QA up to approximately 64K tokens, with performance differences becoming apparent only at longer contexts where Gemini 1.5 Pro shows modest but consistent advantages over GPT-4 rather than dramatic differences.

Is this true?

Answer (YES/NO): NO